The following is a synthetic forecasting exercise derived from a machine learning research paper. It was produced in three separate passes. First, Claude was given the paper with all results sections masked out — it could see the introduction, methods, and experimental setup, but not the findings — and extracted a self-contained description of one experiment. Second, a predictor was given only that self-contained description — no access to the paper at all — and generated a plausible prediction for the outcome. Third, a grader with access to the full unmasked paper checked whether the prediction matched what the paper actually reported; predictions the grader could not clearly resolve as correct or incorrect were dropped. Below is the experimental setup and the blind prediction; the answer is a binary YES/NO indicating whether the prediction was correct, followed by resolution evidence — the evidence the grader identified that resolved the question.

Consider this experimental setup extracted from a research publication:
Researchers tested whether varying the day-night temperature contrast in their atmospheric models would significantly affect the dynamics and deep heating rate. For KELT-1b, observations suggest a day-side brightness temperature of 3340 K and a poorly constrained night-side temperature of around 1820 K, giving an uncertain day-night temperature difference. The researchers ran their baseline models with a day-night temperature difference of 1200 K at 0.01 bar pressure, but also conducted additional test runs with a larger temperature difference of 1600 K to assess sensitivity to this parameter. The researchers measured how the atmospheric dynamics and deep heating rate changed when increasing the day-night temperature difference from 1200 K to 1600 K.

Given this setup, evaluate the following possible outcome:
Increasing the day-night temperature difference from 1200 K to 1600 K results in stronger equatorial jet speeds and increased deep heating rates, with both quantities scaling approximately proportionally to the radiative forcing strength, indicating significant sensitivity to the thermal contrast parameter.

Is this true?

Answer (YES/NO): NO